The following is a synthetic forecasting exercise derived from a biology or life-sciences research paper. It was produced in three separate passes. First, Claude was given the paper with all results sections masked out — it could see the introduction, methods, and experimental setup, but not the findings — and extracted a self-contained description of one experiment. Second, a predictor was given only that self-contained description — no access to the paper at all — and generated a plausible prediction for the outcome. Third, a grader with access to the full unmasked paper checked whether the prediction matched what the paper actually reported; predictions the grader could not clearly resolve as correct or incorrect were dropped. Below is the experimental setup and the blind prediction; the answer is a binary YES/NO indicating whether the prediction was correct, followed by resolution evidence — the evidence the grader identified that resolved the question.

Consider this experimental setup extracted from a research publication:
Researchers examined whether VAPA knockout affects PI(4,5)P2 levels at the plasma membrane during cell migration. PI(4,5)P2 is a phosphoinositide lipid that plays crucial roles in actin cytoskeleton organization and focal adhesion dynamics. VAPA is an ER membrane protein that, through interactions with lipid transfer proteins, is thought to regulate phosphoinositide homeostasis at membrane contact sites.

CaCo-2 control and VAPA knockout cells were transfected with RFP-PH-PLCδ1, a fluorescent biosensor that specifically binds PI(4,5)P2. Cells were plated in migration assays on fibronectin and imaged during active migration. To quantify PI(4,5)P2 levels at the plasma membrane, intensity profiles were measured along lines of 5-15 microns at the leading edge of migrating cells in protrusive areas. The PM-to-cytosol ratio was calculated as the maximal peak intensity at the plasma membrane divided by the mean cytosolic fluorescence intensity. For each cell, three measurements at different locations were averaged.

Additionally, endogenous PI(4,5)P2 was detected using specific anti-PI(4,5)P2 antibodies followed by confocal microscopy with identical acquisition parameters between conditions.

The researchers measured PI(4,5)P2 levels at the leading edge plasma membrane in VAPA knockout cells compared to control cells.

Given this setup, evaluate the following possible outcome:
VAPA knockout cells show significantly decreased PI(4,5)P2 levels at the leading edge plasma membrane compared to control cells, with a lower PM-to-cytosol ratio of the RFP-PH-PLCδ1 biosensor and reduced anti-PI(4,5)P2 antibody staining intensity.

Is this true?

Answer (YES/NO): YES